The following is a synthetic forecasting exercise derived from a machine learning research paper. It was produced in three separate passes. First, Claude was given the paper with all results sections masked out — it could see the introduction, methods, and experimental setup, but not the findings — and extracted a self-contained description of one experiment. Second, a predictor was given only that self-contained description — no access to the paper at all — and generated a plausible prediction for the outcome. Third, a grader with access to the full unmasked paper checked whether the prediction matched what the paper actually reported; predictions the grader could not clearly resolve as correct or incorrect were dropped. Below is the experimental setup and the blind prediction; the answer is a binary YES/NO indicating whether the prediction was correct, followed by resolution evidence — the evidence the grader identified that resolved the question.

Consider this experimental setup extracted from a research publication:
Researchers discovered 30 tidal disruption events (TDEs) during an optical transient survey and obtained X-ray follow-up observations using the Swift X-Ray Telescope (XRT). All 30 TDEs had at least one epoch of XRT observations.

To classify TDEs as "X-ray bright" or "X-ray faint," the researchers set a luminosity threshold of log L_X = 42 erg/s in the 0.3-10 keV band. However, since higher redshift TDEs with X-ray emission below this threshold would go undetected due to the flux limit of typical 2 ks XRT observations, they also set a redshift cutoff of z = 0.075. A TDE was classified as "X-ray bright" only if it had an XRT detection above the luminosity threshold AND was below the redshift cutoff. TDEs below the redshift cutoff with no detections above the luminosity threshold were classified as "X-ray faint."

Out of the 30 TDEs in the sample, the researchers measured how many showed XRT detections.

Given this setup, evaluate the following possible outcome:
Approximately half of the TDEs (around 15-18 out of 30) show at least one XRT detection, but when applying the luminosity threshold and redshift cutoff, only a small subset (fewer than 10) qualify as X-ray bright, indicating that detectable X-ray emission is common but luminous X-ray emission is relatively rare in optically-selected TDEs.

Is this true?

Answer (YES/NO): NO